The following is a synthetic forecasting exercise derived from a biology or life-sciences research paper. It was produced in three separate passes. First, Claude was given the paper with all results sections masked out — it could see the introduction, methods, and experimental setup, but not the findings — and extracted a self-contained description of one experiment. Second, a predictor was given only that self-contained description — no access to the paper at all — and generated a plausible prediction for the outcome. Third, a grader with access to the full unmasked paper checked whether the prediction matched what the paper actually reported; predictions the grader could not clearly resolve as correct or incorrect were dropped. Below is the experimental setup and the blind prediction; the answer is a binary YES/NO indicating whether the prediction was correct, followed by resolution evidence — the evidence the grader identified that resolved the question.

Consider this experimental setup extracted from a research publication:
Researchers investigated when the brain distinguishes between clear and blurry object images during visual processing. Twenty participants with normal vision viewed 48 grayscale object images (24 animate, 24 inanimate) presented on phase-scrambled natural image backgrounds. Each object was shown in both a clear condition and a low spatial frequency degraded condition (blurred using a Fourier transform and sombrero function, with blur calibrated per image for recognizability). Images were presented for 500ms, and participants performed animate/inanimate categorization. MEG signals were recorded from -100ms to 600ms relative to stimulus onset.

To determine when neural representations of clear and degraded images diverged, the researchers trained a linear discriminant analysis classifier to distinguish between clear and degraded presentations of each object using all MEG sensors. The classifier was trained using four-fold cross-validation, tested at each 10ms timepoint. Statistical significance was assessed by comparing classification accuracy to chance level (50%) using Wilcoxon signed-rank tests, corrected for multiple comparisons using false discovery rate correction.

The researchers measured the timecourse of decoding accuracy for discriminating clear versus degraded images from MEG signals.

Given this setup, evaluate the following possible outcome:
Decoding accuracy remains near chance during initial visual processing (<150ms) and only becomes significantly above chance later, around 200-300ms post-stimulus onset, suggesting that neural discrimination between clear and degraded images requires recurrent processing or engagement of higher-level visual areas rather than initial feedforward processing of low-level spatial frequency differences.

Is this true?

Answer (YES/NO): NO